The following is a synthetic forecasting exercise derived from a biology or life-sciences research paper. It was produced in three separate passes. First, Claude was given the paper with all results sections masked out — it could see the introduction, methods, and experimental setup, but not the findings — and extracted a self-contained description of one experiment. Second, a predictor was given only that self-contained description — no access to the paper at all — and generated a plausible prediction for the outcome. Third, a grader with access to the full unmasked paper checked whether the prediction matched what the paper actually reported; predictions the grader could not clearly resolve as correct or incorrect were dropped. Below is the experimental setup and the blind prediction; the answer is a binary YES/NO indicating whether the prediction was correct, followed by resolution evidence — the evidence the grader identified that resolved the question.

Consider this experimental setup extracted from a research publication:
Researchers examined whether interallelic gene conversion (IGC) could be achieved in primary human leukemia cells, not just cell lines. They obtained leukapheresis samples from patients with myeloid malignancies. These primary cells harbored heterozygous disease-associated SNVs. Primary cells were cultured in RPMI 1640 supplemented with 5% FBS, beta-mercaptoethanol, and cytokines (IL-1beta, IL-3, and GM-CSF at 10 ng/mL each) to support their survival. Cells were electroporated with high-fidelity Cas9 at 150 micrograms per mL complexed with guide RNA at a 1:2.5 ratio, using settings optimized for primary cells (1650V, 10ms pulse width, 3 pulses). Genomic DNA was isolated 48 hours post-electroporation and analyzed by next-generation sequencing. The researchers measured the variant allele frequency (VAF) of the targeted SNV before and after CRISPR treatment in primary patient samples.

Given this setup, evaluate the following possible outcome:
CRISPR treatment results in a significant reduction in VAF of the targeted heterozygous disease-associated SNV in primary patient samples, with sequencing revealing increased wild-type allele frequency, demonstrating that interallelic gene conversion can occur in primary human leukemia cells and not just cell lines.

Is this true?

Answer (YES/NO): YES